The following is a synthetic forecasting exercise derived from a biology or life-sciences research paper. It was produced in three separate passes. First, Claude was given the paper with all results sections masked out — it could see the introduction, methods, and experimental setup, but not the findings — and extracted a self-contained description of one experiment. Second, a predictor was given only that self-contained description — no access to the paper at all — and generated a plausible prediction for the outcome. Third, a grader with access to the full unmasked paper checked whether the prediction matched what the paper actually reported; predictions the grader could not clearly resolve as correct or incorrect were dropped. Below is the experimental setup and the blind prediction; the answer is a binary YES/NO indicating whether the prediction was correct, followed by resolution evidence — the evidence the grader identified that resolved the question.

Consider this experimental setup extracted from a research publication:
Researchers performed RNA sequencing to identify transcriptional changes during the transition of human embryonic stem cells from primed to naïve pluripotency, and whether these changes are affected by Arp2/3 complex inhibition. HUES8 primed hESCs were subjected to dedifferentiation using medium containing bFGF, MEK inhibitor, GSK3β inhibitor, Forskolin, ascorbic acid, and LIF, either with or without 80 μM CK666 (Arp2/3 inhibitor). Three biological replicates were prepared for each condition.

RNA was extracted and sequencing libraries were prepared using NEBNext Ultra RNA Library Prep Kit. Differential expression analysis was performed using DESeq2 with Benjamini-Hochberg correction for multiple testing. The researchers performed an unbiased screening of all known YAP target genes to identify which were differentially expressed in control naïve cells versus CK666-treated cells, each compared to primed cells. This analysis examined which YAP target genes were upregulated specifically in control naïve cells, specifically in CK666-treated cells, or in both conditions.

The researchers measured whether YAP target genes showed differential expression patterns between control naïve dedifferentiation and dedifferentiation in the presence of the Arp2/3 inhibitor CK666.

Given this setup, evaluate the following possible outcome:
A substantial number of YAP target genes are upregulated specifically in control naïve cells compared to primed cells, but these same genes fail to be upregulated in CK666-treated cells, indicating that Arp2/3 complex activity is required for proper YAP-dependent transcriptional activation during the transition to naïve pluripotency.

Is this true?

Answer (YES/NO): YES